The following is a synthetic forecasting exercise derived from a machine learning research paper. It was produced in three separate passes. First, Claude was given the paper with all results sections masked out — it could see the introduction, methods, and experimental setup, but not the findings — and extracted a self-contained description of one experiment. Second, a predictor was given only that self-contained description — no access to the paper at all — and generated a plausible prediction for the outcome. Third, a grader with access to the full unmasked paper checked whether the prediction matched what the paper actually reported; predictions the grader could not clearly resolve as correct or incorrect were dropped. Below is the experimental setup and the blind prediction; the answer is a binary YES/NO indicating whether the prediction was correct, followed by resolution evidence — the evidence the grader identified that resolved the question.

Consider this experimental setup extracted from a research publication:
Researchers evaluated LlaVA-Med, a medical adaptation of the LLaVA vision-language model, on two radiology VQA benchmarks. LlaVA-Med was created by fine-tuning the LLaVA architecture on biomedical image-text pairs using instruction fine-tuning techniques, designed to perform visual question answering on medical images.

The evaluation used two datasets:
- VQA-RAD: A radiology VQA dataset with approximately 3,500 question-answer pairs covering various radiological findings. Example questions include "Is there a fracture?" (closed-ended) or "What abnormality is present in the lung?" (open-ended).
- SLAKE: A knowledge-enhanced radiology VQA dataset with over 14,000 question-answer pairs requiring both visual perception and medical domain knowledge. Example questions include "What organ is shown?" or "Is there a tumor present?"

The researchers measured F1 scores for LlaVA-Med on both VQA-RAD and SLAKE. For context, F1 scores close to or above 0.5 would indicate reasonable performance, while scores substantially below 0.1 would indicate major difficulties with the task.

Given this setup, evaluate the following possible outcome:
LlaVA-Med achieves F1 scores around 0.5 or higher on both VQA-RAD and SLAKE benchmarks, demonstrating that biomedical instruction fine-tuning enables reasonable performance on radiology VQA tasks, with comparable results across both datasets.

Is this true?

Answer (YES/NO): NO